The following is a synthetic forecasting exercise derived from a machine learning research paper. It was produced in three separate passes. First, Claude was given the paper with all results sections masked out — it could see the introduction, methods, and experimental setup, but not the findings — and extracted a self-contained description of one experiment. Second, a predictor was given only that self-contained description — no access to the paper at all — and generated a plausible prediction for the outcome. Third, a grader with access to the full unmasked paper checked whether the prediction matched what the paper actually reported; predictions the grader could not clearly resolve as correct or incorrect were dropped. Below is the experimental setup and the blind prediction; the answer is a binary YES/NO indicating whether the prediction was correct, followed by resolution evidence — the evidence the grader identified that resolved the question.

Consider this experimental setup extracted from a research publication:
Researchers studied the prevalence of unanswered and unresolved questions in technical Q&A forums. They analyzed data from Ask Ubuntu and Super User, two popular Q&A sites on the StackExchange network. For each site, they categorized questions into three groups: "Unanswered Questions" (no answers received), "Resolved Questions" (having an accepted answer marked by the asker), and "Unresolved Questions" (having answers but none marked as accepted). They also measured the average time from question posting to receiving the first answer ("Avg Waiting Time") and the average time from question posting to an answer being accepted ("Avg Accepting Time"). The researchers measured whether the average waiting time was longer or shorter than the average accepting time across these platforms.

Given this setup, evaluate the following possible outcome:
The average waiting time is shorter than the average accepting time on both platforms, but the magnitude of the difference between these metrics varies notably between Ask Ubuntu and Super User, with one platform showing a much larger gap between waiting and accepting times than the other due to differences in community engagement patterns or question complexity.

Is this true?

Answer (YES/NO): NO